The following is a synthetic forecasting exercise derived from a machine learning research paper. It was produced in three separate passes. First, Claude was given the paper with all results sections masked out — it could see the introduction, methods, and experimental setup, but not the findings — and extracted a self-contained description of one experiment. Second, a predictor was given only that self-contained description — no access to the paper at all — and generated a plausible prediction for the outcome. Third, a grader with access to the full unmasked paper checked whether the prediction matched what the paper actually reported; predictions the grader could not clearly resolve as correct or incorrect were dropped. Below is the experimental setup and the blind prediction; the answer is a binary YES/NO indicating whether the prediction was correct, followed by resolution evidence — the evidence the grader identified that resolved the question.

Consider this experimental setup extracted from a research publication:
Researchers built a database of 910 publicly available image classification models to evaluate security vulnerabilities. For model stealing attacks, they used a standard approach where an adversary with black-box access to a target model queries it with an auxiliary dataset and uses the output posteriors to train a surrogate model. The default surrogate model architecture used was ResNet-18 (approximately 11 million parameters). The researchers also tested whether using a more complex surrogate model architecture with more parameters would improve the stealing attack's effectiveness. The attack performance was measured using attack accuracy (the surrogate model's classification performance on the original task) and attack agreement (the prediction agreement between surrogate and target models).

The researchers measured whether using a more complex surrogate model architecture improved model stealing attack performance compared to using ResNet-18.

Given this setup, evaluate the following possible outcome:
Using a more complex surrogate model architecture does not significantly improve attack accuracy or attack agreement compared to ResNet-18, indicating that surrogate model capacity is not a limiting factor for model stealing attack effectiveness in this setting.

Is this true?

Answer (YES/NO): YES